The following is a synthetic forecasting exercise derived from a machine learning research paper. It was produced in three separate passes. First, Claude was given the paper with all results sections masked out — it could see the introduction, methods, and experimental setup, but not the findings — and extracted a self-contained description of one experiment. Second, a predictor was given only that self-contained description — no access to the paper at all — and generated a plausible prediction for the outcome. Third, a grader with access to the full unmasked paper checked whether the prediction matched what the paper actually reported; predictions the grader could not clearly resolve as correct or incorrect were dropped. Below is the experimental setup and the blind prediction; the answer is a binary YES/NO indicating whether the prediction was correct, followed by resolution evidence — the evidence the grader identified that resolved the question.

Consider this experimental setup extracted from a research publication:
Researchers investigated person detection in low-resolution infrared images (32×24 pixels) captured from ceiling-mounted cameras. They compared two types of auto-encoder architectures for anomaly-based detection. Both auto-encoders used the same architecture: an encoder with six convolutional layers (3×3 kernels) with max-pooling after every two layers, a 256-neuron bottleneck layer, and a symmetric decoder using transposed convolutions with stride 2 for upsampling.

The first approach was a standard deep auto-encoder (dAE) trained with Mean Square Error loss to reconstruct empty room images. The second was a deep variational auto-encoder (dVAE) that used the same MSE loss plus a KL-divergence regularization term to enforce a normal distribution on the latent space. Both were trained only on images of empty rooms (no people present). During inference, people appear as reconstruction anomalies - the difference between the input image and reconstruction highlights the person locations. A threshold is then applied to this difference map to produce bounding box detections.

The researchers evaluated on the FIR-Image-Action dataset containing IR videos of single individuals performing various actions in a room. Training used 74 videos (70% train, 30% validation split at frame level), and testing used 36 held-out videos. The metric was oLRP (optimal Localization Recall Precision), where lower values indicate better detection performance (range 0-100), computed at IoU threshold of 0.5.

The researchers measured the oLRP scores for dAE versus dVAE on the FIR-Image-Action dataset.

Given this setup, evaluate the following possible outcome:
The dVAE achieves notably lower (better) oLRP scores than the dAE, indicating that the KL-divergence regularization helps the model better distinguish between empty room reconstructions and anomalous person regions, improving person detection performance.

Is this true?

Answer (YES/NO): NO